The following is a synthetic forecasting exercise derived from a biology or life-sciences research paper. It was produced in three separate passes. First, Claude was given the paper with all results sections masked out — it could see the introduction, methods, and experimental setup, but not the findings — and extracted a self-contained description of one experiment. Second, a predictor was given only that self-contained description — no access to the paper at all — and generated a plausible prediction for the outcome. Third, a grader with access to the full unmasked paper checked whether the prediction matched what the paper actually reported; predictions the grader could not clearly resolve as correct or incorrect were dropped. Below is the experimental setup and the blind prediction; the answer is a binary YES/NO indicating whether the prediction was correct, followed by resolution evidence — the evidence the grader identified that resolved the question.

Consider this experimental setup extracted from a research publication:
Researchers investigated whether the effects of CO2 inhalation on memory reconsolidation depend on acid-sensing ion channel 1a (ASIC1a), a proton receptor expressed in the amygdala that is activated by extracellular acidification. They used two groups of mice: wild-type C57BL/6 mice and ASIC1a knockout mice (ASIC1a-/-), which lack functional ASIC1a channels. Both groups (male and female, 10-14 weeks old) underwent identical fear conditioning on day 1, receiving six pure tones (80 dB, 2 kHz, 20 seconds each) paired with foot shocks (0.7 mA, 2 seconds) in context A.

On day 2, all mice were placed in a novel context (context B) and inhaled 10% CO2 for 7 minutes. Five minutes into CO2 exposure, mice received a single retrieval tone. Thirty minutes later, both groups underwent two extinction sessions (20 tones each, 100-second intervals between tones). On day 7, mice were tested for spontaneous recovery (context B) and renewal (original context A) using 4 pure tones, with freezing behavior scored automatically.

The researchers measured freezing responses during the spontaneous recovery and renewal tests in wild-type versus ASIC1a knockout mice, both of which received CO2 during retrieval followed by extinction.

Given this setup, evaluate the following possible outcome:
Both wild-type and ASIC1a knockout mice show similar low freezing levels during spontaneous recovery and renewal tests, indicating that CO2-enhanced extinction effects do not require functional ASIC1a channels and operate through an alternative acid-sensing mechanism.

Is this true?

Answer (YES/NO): NO